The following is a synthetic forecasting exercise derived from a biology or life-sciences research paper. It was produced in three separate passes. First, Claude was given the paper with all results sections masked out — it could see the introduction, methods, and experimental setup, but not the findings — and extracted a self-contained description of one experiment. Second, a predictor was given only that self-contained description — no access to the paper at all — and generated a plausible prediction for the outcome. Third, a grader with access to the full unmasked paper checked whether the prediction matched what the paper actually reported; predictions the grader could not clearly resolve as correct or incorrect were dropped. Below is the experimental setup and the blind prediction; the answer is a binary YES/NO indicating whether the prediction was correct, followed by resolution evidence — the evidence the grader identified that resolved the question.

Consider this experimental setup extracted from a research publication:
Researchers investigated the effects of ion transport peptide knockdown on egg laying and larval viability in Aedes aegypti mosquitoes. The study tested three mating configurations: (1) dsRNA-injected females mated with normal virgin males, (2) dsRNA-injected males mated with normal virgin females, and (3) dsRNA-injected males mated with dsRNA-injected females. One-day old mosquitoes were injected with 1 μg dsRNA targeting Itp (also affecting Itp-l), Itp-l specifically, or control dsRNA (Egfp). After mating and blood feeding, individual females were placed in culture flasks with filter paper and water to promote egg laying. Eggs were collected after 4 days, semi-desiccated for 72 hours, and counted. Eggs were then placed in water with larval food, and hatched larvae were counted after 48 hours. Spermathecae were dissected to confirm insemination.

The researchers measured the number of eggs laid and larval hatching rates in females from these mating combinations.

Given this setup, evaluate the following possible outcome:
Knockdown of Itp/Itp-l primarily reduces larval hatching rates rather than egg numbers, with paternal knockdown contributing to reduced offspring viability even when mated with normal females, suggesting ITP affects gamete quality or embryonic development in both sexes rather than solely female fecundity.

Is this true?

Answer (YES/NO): NO